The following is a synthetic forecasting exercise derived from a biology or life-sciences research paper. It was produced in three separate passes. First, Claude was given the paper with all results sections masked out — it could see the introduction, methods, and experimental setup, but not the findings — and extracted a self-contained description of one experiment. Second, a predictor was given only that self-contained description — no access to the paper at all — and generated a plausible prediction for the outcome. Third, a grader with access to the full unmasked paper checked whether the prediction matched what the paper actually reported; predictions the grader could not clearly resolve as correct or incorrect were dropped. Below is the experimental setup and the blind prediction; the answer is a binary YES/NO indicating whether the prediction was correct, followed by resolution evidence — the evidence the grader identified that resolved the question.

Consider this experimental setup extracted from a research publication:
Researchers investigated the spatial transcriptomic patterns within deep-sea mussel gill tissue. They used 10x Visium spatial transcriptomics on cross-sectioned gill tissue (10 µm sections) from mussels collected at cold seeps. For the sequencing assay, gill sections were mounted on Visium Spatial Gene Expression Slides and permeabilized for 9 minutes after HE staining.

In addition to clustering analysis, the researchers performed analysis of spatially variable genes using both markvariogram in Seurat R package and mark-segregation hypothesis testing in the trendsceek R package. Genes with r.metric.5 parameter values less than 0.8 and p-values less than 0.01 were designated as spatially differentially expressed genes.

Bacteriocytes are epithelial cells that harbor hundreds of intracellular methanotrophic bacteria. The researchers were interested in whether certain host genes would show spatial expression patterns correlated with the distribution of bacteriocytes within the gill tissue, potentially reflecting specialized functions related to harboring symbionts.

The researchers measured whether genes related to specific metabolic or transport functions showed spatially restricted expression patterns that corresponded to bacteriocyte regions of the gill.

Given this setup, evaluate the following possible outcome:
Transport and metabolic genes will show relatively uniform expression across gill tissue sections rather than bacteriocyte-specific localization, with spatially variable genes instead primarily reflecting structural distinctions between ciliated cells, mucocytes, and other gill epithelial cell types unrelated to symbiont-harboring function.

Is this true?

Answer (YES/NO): NO